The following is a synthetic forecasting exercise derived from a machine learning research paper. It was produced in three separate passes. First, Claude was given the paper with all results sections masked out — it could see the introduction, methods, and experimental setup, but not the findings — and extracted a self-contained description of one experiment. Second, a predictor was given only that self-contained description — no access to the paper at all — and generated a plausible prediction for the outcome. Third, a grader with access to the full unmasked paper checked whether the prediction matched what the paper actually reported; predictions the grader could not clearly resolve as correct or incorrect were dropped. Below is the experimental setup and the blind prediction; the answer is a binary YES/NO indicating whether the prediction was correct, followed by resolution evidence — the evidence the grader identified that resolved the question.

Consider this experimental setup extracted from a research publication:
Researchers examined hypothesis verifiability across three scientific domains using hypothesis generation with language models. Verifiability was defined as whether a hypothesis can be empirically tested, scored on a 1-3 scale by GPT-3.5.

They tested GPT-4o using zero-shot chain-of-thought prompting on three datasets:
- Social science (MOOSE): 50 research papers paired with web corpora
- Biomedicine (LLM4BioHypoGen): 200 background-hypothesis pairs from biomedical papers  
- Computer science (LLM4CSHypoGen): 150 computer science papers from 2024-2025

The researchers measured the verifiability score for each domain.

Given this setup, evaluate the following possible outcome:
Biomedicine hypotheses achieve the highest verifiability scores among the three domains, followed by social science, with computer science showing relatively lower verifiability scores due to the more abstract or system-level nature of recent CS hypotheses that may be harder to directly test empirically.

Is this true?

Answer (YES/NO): NO